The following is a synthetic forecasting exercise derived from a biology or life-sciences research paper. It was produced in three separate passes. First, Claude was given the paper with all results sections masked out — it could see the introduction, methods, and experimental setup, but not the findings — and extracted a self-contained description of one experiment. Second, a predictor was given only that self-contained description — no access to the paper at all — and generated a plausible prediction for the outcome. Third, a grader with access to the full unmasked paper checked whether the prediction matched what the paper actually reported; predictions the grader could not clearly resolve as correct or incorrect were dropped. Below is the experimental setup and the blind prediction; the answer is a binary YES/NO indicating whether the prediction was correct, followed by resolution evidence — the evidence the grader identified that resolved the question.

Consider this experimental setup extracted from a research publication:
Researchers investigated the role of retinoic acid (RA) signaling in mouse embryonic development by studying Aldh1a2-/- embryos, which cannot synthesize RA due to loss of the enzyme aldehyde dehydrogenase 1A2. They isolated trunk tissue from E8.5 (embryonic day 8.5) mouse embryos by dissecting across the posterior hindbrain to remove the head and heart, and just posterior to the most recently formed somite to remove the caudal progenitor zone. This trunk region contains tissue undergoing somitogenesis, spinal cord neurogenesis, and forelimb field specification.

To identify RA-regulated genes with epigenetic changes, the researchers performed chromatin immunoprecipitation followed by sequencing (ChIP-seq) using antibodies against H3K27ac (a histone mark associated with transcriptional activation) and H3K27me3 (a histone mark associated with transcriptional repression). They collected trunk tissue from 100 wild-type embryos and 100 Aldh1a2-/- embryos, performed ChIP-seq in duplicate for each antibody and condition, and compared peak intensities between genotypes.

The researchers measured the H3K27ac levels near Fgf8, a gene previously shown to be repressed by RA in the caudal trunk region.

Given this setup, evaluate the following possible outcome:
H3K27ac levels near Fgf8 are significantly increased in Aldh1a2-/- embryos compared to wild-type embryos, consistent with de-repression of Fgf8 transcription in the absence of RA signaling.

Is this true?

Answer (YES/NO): YES